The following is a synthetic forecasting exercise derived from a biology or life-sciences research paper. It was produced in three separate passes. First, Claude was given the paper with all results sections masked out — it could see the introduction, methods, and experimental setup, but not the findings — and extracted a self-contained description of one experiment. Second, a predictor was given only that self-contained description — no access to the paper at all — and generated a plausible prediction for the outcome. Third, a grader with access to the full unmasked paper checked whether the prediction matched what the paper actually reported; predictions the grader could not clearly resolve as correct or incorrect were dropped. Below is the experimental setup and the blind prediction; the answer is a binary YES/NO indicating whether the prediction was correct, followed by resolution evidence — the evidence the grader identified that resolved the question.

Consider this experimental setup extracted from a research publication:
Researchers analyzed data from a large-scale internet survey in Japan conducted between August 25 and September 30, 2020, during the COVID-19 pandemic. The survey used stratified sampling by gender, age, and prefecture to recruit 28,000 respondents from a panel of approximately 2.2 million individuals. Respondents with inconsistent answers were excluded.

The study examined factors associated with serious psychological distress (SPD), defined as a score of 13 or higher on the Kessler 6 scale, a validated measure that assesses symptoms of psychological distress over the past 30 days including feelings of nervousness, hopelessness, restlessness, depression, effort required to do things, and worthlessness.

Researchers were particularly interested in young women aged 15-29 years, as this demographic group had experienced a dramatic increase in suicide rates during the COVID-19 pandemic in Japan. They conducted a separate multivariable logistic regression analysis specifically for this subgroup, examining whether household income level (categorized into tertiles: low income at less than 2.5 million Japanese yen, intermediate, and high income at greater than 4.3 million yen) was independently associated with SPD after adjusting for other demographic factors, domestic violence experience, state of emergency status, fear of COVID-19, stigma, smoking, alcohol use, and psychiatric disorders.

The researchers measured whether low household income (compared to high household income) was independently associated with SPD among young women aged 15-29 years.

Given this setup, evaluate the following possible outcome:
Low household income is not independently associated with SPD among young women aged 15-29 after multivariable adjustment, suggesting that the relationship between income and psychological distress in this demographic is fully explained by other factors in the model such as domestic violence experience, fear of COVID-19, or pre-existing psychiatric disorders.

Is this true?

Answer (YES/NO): YES